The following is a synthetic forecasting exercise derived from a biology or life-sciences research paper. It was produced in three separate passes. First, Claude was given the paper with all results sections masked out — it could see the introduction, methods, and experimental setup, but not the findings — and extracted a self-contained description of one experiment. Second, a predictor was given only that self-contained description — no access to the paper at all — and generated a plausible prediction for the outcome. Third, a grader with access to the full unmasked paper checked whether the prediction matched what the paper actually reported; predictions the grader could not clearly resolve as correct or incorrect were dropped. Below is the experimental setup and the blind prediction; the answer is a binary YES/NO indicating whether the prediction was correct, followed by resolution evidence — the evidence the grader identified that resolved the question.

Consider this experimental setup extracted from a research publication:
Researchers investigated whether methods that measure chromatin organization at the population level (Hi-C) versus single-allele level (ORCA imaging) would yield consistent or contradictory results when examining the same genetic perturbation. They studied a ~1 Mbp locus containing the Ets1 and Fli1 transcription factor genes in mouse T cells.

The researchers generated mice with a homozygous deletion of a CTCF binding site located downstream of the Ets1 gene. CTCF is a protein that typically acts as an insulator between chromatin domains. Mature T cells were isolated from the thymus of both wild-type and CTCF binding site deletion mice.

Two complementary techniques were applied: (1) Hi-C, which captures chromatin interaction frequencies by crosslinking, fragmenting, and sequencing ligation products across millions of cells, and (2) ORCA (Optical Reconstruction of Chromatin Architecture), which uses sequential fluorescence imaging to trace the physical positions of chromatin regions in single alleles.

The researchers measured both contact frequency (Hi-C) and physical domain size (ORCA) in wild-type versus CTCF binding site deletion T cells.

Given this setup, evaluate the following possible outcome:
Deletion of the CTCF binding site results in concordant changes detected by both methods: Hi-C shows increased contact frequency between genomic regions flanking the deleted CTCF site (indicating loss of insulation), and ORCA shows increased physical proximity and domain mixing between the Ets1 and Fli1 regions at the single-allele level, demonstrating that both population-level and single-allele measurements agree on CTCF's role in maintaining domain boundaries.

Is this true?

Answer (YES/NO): NO